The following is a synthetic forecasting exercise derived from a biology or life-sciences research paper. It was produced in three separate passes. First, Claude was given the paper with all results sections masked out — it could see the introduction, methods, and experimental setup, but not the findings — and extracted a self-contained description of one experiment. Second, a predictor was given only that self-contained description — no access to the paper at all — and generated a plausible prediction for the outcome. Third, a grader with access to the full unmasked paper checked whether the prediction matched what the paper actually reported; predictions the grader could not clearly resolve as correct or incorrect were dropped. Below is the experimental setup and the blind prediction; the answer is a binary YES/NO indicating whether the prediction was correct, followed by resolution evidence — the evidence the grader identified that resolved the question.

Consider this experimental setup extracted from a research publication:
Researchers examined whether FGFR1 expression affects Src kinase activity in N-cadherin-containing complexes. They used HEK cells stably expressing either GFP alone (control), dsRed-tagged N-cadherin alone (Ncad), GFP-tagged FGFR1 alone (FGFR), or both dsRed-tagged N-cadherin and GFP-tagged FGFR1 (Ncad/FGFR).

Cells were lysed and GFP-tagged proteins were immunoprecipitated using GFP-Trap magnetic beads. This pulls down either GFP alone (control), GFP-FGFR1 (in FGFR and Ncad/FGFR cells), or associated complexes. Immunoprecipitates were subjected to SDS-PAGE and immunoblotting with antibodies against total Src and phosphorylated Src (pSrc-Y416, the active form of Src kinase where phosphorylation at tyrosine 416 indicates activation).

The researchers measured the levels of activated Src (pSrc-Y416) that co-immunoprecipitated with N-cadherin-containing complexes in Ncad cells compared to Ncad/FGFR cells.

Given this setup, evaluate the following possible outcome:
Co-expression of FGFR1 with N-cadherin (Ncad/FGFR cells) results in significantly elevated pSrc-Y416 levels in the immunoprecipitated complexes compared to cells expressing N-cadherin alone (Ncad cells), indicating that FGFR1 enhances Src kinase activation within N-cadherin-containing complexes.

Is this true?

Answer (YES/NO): YES